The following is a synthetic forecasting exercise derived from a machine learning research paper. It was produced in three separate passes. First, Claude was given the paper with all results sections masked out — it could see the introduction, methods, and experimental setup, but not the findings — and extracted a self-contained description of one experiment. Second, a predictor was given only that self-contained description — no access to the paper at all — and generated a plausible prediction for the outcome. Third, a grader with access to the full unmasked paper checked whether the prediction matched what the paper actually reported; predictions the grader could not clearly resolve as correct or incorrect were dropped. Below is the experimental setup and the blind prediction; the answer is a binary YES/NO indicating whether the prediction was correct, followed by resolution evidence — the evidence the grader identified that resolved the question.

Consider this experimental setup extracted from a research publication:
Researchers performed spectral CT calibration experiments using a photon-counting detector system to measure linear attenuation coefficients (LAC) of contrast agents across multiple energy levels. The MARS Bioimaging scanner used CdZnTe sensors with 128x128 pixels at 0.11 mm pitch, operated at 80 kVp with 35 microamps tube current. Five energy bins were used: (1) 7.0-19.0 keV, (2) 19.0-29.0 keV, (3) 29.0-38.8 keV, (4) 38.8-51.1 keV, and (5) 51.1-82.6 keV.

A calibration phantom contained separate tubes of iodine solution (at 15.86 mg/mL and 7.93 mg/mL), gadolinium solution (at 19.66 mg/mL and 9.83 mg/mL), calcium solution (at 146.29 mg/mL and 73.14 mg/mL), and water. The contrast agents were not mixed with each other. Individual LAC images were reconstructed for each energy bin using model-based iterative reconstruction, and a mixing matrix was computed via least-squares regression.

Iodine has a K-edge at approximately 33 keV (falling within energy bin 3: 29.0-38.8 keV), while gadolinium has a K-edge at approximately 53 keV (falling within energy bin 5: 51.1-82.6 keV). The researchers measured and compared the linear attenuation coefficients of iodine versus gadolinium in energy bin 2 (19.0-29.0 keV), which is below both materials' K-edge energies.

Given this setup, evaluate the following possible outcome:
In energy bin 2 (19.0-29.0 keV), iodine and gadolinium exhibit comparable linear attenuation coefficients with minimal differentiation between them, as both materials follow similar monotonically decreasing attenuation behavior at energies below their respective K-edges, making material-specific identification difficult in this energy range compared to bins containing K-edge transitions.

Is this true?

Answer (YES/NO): NO